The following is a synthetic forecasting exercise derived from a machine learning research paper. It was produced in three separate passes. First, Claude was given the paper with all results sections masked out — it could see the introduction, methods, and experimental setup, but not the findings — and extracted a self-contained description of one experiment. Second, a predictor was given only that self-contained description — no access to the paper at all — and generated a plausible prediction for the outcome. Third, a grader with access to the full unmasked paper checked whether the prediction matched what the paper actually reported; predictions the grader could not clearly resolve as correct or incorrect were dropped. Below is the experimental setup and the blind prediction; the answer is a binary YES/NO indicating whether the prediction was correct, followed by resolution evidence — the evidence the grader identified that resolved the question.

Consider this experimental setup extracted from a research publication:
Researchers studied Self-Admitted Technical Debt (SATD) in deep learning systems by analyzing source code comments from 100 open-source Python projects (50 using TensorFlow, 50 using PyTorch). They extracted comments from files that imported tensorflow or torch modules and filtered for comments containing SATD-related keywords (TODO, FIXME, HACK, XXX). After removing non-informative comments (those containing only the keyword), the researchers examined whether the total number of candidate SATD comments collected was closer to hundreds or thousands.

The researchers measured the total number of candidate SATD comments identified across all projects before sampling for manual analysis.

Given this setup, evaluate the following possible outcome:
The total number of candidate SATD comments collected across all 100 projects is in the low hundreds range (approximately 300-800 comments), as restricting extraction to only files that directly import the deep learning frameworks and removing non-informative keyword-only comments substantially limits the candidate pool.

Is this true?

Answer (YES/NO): NO